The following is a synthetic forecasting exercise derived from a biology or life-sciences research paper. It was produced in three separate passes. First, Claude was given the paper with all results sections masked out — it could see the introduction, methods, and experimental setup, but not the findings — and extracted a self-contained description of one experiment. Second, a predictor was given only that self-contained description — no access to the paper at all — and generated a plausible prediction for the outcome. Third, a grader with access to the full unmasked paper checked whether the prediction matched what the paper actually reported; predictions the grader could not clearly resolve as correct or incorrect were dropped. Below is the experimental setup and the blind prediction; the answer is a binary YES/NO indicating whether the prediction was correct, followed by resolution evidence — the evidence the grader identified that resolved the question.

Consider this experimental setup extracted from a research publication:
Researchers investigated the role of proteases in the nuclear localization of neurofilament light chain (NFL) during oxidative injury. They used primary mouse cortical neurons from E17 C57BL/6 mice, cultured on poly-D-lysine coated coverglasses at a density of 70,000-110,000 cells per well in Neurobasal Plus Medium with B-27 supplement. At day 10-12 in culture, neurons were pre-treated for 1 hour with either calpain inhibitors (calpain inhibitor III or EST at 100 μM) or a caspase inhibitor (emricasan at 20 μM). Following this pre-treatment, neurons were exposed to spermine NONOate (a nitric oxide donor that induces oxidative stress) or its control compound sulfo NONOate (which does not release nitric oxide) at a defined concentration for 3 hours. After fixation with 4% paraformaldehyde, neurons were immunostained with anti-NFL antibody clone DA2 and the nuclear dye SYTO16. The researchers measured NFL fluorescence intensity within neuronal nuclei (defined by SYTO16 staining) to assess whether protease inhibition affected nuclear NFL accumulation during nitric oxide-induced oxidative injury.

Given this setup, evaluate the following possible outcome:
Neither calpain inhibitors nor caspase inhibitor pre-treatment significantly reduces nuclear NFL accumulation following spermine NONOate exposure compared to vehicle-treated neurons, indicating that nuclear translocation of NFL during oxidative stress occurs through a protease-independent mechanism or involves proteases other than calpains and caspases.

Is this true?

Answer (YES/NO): NO